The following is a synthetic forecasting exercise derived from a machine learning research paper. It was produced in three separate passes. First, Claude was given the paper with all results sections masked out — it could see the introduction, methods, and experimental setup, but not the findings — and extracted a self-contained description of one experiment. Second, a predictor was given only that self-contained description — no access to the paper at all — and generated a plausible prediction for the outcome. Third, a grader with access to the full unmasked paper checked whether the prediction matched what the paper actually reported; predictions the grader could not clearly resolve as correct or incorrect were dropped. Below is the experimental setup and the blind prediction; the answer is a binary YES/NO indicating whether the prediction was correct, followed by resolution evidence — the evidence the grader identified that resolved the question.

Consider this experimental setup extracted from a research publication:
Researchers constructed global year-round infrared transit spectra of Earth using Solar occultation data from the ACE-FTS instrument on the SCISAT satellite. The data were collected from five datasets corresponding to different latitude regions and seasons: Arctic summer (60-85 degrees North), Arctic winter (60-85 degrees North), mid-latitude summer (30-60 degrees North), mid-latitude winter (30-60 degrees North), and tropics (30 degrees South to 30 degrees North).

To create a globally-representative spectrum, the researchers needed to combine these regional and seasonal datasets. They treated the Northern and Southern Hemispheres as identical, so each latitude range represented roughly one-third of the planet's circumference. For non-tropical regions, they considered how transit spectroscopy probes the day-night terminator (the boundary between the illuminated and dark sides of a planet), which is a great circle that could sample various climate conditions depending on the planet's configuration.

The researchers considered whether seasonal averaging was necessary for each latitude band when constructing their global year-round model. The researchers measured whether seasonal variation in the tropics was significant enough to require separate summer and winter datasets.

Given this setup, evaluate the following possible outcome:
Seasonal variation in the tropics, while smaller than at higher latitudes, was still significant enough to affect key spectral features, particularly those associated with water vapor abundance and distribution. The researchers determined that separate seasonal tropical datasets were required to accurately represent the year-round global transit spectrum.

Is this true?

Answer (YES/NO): NO